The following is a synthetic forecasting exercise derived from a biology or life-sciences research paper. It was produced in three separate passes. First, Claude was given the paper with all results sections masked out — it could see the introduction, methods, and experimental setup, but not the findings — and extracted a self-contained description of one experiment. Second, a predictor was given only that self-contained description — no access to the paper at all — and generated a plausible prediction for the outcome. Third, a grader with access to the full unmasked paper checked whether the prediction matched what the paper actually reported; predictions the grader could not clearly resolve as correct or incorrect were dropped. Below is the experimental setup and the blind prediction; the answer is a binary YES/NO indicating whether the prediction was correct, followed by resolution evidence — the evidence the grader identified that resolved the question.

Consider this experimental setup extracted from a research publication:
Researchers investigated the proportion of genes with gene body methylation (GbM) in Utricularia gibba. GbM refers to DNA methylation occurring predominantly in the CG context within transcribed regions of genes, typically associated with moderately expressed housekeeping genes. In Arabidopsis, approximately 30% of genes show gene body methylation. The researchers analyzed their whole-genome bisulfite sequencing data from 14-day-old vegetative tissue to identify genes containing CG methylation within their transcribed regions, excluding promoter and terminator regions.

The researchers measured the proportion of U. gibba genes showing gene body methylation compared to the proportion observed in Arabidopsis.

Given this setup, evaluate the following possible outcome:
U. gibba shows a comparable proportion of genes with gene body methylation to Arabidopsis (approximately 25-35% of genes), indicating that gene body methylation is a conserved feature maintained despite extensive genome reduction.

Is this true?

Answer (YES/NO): YES